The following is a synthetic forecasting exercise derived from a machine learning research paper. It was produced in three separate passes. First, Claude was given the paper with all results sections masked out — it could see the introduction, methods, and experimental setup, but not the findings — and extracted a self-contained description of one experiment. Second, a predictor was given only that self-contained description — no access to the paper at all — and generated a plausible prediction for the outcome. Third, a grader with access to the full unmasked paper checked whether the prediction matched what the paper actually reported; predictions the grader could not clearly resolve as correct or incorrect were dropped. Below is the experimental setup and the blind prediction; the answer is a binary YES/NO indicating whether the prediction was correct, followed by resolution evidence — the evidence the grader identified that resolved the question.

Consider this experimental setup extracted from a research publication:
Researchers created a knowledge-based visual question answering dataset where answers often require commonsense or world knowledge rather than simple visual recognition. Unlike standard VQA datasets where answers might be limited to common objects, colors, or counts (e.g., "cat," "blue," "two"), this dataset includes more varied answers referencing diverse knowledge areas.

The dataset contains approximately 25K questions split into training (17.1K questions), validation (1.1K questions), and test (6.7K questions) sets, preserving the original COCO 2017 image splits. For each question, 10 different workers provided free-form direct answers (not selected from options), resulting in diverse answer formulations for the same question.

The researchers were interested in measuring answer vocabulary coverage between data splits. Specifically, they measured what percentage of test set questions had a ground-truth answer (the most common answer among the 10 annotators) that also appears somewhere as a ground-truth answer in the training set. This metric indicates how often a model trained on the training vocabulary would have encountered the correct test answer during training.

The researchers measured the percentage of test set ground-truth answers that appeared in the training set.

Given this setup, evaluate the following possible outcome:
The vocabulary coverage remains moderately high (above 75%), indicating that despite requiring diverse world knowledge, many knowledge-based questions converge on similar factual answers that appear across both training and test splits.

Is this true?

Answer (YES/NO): YES